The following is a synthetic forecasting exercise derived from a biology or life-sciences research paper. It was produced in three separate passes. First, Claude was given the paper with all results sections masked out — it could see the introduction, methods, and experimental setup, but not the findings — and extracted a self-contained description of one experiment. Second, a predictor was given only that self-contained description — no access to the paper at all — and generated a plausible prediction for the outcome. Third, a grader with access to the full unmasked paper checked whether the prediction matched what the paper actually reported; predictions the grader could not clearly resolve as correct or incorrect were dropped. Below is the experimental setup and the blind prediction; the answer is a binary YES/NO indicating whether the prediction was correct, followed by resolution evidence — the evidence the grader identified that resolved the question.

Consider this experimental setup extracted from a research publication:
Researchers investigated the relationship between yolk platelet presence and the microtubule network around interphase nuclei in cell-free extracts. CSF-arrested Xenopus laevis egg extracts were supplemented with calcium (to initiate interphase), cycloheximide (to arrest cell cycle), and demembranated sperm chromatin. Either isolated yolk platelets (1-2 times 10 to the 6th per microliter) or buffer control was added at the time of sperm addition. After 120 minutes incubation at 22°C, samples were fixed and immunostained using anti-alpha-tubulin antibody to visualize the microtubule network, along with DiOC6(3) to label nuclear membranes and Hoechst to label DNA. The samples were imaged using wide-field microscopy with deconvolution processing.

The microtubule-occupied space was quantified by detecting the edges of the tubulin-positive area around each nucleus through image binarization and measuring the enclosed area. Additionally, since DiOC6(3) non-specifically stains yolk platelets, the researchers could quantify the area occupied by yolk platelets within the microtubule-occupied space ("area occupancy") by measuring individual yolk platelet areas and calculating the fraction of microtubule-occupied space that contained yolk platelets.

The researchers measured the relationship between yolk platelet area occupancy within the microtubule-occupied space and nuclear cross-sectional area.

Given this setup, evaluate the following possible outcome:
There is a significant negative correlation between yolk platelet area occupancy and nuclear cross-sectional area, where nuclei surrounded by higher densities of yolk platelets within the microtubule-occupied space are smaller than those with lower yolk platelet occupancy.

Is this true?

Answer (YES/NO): NO